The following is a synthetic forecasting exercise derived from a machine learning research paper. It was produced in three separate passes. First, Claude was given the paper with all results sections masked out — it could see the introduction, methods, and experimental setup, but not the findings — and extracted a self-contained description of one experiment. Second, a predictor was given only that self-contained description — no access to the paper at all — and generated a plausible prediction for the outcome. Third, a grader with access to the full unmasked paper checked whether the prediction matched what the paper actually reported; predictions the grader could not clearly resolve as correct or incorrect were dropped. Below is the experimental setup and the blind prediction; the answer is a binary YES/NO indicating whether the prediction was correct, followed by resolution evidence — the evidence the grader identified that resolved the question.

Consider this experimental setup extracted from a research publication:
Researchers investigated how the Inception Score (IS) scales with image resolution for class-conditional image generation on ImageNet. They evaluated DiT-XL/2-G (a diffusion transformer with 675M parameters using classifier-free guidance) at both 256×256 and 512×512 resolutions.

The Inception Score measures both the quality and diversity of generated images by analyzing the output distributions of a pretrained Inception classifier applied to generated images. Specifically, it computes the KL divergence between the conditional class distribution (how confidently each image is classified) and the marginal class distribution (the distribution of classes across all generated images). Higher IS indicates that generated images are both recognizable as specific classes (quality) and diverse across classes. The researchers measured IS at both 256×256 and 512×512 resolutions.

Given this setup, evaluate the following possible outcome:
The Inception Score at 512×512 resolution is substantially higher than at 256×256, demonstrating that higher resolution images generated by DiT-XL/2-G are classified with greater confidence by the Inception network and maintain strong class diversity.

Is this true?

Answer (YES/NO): NO